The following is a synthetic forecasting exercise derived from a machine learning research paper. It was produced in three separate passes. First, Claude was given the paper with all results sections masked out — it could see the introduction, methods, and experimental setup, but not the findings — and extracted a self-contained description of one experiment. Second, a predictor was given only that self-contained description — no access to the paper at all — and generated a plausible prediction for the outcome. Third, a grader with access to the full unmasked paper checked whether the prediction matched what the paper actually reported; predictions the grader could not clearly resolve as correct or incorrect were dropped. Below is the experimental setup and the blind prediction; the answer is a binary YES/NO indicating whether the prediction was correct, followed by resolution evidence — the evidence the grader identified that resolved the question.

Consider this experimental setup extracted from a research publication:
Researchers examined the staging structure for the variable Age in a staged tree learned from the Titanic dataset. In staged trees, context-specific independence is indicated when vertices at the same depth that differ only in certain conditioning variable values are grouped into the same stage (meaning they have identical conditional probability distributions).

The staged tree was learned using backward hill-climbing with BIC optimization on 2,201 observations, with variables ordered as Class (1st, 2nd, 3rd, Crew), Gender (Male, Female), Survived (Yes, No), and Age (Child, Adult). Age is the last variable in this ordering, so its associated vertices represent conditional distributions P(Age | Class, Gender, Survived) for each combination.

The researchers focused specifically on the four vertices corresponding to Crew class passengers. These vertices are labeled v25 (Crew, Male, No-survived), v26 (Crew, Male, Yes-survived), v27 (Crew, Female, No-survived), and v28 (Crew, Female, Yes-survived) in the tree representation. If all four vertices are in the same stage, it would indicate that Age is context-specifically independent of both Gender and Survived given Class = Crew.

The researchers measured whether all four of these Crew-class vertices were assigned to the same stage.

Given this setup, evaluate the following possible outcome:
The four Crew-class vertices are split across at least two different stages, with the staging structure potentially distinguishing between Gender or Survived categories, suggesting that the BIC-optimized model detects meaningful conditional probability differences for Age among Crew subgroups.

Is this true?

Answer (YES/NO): NO